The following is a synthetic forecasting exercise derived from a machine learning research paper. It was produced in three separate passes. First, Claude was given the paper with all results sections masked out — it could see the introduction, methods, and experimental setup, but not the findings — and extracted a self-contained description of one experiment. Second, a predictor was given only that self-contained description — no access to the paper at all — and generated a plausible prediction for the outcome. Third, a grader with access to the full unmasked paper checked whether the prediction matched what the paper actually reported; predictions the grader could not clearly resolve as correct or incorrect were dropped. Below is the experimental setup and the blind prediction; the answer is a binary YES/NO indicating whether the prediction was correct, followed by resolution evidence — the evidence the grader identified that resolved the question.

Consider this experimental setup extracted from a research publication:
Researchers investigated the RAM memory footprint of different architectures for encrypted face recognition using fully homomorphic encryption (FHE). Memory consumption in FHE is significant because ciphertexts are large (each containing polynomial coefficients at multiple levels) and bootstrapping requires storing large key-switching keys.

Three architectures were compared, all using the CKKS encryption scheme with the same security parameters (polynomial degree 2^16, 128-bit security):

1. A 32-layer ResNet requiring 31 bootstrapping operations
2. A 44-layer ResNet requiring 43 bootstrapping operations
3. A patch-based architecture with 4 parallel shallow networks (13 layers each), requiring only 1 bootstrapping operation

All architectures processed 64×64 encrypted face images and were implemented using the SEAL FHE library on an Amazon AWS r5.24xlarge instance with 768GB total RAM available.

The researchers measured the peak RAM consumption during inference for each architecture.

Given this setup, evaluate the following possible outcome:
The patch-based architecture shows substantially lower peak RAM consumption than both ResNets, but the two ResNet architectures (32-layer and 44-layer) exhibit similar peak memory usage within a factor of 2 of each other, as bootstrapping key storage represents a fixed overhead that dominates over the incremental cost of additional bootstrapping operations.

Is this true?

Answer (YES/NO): NO